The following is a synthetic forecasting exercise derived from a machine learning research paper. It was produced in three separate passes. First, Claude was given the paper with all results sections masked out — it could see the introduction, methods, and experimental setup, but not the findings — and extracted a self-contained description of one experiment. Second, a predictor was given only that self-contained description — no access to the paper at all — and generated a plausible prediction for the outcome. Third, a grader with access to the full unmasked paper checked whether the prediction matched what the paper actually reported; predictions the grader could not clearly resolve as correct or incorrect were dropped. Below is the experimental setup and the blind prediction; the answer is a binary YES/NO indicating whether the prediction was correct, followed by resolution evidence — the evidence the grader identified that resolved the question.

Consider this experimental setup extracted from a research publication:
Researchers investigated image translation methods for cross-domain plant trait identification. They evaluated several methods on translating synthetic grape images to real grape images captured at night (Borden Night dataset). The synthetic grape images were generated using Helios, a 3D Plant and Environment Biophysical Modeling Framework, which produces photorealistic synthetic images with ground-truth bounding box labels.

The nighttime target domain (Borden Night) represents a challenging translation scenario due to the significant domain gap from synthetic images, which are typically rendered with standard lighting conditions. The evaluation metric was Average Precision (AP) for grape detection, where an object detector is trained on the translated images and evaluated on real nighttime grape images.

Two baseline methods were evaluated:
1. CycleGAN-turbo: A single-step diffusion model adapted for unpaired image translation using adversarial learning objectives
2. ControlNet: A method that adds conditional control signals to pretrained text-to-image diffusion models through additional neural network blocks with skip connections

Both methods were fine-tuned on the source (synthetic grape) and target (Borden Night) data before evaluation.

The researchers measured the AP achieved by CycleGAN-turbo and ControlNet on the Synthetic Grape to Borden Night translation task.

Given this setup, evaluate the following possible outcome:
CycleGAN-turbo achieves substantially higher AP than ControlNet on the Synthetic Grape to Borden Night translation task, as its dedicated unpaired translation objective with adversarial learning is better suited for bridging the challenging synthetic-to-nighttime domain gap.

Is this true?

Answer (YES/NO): NO